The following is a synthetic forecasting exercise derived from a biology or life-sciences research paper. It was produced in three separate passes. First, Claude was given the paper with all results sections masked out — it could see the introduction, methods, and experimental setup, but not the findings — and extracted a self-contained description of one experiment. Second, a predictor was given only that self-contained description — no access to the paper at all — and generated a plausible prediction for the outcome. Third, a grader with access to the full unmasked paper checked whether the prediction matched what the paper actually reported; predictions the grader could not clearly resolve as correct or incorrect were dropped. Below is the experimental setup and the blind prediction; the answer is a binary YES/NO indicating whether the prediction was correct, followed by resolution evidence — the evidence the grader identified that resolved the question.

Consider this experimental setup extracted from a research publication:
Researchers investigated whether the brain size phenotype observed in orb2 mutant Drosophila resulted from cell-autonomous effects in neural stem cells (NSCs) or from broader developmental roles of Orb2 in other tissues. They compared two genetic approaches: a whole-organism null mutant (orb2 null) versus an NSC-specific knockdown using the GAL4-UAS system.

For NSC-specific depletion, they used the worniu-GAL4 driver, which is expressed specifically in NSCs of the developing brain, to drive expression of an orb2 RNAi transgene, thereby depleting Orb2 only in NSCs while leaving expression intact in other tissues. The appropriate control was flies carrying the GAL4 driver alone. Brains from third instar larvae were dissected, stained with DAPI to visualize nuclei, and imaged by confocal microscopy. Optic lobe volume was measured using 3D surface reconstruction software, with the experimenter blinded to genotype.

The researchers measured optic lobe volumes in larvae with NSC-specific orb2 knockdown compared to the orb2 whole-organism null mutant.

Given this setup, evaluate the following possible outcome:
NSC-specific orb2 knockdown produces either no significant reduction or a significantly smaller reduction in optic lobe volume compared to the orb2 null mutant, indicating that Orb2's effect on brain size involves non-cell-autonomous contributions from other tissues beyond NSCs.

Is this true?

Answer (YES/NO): YES